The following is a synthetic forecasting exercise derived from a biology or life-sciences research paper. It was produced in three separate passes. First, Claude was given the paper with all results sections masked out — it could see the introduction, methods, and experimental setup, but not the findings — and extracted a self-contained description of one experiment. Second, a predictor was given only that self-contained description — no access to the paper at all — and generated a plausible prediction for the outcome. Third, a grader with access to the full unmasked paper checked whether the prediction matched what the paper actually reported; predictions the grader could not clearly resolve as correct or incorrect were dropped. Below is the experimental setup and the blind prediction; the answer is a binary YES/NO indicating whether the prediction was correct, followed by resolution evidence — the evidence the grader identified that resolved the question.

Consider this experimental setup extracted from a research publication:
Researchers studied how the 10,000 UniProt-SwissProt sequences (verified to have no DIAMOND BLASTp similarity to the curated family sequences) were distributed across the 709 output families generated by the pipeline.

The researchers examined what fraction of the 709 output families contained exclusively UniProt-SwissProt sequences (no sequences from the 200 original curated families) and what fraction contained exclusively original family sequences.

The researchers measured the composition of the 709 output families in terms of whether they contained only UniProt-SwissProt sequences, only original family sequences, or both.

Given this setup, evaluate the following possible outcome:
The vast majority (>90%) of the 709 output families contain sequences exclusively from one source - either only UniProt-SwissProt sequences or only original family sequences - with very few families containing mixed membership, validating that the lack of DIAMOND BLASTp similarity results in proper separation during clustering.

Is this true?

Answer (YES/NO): YES